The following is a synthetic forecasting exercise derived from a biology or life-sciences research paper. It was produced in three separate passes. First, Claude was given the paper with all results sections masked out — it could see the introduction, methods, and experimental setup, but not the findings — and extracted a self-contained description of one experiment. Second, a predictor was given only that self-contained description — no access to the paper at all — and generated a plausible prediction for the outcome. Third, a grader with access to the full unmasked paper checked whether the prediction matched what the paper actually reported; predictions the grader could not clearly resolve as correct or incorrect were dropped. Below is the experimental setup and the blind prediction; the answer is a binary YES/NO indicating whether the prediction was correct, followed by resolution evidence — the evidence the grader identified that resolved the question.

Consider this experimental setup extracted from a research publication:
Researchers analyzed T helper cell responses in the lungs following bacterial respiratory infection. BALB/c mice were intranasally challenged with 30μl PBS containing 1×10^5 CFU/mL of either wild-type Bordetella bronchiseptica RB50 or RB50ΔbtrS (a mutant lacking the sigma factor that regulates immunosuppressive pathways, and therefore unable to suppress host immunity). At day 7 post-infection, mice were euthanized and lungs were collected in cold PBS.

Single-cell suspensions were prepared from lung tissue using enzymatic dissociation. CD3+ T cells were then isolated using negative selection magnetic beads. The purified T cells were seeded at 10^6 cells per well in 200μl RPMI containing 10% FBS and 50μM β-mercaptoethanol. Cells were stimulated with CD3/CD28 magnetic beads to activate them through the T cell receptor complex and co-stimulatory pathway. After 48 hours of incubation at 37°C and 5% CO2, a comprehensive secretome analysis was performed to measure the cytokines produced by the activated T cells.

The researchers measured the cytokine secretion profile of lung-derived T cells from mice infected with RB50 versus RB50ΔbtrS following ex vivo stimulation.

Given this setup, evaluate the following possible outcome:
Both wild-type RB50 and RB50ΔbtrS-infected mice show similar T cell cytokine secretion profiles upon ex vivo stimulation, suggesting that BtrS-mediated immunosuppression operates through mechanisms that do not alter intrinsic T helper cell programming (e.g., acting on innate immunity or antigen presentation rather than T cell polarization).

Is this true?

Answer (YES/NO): NO